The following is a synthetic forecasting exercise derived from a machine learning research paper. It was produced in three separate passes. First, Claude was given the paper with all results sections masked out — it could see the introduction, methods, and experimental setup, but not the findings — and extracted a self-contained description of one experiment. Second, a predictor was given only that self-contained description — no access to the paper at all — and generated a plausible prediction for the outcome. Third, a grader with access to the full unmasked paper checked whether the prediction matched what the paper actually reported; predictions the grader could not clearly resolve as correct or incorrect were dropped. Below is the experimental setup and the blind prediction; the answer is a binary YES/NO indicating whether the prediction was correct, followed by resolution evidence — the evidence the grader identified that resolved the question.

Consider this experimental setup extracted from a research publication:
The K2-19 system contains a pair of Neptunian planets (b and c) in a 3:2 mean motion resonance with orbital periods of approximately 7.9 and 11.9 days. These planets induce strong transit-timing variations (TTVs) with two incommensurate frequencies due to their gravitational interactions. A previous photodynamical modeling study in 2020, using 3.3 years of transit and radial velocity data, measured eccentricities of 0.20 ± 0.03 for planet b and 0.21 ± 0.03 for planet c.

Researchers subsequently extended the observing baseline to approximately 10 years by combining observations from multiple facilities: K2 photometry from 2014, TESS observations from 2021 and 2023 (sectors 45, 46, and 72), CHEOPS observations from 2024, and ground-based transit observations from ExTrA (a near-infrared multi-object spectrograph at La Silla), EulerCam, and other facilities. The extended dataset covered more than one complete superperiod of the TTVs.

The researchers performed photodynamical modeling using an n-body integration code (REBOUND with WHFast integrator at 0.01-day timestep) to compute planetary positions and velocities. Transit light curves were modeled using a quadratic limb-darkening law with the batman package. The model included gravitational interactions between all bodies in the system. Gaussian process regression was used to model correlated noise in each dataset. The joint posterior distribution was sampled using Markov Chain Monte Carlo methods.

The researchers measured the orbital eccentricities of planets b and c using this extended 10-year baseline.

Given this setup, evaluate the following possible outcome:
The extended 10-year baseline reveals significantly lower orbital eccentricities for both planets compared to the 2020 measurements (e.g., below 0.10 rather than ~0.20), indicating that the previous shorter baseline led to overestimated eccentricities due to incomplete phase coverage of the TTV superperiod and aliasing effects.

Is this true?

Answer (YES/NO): YES